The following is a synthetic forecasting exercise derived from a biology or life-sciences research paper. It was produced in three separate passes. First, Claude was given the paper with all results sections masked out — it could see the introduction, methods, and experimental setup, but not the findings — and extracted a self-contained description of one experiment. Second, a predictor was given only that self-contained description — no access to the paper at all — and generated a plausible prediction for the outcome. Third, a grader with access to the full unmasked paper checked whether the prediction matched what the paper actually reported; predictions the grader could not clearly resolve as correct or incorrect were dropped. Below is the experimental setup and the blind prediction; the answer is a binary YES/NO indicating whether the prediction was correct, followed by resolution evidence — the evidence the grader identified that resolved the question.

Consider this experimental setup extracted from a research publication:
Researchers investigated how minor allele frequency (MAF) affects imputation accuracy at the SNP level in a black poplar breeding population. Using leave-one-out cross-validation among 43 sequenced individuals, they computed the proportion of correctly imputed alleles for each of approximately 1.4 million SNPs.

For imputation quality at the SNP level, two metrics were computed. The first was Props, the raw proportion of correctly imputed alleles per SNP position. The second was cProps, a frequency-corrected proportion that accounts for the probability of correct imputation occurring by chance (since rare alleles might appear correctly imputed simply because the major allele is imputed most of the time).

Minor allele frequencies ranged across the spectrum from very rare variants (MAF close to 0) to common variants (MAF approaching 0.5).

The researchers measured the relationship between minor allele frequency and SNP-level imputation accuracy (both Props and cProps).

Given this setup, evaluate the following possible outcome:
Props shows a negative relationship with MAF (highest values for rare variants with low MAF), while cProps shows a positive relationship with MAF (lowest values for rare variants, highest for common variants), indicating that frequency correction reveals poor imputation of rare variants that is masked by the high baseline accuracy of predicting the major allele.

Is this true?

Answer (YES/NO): YES